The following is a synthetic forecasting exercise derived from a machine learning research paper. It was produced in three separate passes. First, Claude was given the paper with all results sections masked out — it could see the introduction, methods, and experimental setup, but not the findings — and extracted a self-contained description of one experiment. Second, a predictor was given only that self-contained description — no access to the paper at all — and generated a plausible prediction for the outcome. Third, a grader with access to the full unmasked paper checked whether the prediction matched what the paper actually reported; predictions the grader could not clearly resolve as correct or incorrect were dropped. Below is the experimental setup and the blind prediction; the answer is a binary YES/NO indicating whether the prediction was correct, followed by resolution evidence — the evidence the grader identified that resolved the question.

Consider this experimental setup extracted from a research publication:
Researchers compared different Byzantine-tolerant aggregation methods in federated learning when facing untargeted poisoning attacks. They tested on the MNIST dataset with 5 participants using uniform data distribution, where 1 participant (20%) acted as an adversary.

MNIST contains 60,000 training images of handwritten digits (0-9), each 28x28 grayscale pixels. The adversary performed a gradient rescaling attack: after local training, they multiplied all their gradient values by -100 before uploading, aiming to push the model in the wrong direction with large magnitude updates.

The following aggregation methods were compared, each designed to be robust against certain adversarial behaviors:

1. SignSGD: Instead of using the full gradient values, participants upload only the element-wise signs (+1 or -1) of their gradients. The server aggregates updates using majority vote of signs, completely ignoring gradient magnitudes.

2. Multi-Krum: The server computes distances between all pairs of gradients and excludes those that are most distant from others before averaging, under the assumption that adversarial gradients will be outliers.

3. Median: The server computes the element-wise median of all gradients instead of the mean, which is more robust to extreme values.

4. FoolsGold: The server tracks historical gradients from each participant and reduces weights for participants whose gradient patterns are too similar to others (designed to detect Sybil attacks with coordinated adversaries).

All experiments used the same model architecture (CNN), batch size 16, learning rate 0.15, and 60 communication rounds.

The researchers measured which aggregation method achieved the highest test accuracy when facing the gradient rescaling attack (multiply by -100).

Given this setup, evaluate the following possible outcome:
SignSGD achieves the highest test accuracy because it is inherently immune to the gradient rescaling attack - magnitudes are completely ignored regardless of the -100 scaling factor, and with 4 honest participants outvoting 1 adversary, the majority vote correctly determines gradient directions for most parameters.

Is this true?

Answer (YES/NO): NO